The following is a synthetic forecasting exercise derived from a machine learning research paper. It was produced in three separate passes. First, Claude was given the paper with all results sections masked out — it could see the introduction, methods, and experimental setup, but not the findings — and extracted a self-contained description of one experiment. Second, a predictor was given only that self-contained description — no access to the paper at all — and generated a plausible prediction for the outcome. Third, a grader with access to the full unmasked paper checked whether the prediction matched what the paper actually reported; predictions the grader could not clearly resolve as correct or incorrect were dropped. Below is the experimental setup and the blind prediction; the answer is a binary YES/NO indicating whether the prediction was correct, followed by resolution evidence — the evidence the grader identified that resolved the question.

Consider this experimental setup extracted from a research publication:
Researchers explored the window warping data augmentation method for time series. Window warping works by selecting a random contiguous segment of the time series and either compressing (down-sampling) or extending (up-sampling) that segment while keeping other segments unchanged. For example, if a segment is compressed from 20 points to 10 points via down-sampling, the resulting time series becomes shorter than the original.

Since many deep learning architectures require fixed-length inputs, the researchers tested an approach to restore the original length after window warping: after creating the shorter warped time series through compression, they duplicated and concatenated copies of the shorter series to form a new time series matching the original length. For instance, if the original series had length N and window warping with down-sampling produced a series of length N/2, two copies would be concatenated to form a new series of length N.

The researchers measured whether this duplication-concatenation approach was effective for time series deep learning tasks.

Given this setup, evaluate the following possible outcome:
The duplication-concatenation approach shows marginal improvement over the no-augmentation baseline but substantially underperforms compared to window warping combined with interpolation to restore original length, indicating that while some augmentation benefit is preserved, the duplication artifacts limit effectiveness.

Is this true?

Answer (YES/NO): NO